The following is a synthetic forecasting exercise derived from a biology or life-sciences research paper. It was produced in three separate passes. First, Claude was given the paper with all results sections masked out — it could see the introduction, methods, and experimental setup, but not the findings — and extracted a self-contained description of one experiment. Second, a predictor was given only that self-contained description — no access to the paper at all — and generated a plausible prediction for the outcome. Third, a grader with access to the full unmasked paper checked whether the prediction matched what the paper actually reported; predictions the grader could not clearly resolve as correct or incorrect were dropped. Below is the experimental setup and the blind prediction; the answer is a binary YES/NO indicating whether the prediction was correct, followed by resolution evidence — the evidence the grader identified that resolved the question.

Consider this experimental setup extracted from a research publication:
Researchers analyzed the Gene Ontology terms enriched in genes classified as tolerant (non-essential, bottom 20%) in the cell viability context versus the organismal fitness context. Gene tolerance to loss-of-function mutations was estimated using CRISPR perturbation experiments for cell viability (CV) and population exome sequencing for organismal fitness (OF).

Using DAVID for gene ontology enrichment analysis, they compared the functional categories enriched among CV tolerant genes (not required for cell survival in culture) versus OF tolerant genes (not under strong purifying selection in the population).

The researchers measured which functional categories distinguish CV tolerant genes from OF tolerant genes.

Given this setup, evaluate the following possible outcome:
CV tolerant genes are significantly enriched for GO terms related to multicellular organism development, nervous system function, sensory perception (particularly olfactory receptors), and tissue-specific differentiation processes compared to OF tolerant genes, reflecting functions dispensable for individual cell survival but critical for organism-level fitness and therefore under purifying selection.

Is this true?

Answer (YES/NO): NO